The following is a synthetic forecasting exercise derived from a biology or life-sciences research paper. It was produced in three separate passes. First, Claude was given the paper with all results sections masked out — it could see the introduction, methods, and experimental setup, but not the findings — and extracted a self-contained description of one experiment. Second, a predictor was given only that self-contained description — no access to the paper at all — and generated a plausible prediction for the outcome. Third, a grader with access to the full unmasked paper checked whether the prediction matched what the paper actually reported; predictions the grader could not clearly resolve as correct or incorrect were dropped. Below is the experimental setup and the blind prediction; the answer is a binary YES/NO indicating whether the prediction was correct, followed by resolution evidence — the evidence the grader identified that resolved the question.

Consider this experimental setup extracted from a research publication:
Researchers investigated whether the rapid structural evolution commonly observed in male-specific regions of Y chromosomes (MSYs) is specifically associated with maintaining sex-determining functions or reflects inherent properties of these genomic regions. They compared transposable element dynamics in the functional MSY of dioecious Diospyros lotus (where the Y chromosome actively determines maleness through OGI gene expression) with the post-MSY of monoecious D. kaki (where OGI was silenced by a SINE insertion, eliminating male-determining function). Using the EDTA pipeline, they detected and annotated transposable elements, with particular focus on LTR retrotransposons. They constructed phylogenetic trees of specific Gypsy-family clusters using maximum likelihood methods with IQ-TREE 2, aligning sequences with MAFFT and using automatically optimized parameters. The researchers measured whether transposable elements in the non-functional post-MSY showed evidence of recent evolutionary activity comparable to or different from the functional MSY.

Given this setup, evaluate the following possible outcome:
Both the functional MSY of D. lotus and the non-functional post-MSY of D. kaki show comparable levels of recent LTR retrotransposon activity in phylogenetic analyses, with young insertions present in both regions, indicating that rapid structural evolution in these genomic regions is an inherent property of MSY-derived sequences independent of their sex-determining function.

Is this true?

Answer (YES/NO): NO